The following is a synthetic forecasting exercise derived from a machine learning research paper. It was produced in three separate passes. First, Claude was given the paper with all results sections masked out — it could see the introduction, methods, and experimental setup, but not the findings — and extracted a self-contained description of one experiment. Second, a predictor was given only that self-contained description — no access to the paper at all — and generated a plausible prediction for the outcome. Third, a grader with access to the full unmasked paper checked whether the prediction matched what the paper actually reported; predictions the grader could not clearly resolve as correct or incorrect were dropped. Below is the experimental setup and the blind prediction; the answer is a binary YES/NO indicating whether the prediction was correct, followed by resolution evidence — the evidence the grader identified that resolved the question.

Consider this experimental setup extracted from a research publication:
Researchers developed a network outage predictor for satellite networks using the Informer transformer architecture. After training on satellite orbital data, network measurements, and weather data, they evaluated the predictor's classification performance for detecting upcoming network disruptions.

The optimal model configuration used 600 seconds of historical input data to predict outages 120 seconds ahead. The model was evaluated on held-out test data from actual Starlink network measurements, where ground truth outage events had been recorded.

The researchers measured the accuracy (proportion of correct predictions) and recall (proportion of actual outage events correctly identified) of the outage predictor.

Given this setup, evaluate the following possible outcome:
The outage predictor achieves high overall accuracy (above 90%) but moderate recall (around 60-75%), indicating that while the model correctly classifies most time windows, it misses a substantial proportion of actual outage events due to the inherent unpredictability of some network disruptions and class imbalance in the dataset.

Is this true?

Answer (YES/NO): NO